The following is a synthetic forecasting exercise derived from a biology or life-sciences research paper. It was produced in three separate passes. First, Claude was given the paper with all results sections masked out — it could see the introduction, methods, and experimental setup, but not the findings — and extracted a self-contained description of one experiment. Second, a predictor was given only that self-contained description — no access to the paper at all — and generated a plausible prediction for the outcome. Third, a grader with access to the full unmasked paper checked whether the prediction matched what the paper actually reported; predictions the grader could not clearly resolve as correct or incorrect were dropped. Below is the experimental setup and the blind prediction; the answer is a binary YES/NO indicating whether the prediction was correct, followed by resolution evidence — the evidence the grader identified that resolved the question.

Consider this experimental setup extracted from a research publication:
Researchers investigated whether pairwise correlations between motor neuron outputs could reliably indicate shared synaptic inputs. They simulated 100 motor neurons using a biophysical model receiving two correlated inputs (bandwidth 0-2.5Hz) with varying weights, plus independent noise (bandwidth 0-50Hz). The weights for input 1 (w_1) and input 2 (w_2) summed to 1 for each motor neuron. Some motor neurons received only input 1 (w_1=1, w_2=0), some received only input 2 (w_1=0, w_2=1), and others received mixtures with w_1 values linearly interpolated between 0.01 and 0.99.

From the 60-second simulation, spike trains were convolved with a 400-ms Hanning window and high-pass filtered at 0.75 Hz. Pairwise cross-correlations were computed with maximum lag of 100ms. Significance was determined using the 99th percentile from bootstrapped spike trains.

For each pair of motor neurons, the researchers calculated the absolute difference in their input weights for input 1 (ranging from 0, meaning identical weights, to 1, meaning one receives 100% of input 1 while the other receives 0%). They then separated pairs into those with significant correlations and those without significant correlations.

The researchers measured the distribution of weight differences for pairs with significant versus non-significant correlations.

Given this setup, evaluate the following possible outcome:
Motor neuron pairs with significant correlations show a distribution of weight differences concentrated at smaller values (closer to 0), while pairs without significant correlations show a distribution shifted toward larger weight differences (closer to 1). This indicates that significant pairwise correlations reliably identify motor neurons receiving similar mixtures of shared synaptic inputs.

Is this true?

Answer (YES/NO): YES